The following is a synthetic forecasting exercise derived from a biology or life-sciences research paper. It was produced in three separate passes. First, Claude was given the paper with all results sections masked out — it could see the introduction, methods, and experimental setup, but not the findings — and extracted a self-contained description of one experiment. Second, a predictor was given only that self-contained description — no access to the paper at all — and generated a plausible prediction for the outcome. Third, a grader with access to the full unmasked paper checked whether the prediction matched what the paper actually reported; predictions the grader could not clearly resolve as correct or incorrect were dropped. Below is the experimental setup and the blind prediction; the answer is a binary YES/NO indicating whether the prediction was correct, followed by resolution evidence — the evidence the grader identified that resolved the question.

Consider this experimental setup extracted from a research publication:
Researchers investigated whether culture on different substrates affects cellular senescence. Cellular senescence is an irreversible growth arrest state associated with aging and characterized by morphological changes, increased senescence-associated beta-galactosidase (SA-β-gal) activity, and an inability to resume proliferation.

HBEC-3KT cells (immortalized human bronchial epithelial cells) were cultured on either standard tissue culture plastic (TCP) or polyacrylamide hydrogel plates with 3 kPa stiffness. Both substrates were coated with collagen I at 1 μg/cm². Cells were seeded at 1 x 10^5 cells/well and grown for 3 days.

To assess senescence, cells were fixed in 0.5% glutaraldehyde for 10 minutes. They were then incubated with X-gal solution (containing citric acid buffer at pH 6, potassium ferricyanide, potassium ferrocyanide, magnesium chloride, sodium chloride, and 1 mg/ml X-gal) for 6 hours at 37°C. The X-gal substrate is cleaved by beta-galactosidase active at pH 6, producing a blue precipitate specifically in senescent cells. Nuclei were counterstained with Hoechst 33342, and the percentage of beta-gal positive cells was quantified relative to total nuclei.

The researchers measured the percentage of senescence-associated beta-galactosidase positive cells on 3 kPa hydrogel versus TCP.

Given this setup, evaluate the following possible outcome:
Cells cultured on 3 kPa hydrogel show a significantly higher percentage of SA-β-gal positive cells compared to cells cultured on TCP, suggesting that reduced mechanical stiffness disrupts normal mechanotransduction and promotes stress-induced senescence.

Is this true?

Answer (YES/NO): YES